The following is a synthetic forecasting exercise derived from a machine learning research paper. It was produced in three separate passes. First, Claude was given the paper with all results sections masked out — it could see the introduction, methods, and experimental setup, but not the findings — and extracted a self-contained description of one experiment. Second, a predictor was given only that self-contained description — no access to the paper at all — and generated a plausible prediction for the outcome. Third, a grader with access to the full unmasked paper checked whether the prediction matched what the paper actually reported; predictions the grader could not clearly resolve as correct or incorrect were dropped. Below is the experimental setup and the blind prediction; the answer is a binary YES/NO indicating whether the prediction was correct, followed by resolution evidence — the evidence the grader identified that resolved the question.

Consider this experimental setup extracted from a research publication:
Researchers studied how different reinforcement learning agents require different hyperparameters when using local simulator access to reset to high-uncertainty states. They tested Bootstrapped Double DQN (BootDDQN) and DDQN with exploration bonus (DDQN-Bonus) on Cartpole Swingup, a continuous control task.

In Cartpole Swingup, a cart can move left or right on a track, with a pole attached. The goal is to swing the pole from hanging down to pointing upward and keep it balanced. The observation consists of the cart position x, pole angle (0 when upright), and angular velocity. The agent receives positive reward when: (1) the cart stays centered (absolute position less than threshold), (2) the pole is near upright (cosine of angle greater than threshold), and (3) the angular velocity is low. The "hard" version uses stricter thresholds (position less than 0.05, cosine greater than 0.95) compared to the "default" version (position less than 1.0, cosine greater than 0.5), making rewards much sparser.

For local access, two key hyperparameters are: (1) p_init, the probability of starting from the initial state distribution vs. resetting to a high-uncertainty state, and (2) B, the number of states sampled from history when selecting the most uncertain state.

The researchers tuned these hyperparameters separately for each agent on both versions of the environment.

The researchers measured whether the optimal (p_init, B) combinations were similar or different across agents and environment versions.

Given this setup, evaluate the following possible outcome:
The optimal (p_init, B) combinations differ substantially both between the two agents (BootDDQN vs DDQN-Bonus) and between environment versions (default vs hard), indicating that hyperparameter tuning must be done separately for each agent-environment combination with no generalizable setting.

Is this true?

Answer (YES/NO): NO